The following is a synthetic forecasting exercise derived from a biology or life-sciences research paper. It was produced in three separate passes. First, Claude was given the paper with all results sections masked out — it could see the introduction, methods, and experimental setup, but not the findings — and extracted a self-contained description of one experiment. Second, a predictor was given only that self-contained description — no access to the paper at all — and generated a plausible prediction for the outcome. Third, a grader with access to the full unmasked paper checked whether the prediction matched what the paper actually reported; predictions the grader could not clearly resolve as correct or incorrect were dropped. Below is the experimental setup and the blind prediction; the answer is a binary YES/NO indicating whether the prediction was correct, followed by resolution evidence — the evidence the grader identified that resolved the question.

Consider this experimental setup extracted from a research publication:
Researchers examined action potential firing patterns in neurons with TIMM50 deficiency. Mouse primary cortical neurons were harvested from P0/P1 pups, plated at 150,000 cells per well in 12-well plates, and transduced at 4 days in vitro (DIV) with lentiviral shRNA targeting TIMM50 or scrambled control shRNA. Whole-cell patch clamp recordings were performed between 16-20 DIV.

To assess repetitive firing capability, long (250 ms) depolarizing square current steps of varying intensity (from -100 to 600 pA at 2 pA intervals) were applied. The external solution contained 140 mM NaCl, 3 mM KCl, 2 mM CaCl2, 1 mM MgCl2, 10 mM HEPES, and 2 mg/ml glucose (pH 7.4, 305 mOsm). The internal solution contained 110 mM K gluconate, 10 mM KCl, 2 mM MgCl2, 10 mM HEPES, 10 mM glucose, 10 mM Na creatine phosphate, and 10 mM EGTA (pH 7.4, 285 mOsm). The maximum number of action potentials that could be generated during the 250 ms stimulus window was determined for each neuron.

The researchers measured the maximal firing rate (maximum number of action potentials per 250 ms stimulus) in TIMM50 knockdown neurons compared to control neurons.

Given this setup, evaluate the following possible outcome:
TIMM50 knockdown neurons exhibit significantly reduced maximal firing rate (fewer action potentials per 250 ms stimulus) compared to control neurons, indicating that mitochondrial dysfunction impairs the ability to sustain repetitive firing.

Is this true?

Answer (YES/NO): NO